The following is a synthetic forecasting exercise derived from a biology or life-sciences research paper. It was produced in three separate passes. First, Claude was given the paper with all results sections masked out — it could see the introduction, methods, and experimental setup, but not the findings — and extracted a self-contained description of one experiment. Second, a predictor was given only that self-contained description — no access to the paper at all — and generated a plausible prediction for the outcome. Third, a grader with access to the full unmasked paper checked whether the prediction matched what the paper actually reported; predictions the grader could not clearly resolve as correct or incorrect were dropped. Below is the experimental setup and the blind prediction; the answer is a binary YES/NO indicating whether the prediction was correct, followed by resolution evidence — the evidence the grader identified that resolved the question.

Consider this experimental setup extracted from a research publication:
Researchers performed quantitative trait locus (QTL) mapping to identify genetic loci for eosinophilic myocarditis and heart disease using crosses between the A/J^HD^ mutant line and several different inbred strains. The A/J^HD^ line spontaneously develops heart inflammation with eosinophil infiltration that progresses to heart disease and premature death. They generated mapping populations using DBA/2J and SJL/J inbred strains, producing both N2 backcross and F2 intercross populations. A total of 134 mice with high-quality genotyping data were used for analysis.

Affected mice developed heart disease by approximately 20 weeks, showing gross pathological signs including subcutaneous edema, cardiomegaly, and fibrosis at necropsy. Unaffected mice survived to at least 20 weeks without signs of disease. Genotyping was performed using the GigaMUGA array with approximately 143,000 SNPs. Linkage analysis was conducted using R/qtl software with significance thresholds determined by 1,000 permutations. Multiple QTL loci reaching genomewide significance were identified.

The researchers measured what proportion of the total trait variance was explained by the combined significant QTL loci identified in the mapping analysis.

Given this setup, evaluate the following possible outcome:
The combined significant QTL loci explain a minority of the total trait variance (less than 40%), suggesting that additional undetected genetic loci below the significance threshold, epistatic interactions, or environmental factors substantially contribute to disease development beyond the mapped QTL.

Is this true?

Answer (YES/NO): NO